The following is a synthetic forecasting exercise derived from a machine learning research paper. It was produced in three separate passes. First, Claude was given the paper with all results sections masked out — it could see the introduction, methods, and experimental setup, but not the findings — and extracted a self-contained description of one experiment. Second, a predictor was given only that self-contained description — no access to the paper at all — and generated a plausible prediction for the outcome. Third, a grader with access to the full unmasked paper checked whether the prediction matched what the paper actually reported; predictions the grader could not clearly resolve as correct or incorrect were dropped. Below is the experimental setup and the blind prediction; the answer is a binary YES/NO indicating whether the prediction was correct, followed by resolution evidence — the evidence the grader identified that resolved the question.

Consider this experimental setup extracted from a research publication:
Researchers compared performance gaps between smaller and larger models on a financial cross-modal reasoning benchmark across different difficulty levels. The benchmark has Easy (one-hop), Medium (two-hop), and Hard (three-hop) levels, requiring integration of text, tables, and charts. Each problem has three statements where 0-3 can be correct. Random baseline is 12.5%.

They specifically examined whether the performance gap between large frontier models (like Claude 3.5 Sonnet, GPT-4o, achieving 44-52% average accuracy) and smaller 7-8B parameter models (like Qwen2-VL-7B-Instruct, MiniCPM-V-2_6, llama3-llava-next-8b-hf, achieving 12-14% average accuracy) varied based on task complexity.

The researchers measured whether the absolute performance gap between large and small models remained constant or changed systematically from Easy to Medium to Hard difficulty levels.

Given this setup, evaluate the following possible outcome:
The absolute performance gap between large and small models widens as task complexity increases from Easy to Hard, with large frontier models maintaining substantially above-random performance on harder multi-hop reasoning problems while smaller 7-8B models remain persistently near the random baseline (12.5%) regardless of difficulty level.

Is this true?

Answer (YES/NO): NO